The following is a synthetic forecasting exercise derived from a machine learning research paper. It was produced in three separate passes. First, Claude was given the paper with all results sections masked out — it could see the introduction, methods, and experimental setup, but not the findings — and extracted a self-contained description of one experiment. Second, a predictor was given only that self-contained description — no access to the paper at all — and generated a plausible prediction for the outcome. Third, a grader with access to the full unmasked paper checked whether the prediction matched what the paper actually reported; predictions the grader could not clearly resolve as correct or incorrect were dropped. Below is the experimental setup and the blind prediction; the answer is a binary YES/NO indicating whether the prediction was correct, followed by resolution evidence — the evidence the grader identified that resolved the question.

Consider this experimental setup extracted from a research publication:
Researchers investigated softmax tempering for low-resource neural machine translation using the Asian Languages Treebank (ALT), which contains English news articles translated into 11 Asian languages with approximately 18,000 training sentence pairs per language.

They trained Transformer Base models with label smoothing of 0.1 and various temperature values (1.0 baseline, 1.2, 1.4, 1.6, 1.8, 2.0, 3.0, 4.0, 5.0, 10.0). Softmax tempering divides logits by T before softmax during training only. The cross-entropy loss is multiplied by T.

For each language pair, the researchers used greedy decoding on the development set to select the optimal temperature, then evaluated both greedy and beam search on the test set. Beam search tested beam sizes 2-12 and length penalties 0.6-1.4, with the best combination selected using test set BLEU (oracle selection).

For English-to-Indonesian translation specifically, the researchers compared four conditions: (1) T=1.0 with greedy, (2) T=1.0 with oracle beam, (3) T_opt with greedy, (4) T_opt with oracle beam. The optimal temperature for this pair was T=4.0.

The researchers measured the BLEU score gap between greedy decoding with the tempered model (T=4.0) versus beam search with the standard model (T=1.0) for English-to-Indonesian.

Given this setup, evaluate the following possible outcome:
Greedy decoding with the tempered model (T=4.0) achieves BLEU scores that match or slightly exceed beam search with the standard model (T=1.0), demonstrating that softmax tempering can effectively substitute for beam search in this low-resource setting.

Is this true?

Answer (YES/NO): YES